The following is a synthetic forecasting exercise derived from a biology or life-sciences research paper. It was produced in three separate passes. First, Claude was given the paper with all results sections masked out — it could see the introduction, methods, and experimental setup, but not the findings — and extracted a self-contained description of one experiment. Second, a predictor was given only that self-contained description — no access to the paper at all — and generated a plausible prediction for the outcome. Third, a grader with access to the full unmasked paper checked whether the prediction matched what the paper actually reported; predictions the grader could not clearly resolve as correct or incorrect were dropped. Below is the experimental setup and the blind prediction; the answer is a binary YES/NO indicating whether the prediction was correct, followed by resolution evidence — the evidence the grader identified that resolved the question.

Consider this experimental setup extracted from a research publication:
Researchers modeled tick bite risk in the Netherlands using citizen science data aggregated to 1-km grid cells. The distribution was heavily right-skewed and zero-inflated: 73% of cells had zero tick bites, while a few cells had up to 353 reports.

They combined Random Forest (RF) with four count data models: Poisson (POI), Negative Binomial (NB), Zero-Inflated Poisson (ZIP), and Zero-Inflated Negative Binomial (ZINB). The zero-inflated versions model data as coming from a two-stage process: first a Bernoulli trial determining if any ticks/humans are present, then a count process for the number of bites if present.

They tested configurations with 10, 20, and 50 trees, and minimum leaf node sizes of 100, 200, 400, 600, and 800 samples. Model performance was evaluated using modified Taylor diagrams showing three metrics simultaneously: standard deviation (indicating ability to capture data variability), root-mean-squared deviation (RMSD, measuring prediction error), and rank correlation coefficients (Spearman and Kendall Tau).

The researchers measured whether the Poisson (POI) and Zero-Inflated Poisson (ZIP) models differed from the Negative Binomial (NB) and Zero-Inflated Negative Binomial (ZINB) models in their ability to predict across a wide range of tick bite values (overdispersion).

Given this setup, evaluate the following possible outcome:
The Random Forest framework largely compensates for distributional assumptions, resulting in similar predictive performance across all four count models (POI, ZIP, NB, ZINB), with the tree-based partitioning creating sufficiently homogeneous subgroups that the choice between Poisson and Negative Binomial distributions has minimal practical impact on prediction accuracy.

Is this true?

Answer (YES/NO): NO